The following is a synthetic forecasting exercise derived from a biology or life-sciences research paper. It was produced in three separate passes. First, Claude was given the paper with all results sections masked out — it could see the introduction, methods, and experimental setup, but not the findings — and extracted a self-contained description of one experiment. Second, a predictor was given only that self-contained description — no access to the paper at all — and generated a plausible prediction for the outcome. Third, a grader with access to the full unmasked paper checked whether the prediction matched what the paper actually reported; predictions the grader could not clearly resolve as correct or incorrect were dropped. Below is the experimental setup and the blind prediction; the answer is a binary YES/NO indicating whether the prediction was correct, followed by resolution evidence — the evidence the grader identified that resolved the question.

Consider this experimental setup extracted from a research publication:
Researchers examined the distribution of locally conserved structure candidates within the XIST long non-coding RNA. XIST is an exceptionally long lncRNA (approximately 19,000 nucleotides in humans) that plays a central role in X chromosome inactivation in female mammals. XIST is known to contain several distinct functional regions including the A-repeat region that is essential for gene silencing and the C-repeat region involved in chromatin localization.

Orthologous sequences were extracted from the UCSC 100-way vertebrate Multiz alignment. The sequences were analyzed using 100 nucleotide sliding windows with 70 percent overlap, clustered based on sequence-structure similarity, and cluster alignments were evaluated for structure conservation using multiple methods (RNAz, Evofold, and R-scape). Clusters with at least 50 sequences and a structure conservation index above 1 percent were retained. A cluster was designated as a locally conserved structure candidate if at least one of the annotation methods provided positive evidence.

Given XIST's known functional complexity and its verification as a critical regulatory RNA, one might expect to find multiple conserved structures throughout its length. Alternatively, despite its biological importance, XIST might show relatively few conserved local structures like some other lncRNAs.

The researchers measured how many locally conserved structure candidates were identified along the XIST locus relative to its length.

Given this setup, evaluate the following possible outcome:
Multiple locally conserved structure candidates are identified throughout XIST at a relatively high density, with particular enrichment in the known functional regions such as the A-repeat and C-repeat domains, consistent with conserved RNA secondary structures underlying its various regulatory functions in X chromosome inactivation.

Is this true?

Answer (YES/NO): NO